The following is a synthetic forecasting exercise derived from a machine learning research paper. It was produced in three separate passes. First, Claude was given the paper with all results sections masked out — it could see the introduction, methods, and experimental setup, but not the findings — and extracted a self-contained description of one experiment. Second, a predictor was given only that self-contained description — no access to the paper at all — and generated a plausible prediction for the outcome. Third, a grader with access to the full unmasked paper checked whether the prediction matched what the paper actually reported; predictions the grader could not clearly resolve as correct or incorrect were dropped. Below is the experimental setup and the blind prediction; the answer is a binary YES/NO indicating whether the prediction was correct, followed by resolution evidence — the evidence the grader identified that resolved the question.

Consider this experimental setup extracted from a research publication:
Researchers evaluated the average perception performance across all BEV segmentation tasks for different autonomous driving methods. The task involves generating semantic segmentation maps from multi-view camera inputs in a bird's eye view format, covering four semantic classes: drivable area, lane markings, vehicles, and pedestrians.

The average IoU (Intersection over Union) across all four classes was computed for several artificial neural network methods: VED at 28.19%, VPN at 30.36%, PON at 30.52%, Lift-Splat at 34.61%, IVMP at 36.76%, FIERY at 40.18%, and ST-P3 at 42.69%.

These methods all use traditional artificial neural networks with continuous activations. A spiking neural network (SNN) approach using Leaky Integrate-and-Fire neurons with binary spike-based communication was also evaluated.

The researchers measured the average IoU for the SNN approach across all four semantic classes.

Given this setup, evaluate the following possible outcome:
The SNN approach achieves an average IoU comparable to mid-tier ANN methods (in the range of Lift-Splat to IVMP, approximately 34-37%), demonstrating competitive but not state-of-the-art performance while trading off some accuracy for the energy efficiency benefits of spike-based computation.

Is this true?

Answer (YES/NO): YES